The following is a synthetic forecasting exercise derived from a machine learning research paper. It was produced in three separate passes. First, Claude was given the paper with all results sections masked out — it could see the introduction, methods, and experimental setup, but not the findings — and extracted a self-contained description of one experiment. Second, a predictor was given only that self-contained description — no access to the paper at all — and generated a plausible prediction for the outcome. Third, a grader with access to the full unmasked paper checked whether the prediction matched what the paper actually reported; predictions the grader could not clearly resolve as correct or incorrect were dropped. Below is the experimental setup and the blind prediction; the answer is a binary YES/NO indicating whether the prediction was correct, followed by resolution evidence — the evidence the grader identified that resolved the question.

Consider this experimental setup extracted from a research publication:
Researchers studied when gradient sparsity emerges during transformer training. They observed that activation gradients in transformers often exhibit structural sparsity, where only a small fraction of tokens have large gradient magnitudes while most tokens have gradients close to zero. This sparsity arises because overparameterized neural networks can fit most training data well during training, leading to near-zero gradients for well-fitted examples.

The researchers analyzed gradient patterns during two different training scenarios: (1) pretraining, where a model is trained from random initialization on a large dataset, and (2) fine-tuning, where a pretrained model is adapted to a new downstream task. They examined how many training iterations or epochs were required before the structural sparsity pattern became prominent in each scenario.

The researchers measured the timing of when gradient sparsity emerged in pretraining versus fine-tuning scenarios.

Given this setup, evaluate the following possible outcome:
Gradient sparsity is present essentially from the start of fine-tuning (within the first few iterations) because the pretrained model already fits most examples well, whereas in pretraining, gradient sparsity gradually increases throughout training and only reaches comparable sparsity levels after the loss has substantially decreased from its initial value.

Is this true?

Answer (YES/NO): NO